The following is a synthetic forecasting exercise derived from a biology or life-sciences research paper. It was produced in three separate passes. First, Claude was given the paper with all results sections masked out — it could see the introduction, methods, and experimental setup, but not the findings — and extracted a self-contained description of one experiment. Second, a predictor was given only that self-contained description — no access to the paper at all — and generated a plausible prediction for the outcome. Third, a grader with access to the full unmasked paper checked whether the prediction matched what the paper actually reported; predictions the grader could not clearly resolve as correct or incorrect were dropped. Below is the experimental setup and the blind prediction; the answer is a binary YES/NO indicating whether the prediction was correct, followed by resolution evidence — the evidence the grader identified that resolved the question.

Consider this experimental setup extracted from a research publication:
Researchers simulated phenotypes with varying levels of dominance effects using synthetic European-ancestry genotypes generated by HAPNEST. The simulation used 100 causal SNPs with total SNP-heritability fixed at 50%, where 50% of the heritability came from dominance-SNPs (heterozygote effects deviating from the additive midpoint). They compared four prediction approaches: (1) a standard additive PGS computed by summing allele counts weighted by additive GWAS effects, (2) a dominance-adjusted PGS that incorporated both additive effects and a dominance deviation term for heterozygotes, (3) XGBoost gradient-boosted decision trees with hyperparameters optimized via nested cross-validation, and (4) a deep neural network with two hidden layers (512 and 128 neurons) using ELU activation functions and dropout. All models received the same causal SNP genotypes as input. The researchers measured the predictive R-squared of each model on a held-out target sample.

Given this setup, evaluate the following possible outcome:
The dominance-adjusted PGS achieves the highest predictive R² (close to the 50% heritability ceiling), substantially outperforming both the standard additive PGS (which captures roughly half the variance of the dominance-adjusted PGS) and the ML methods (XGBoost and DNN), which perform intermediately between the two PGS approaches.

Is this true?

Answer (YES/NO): NO